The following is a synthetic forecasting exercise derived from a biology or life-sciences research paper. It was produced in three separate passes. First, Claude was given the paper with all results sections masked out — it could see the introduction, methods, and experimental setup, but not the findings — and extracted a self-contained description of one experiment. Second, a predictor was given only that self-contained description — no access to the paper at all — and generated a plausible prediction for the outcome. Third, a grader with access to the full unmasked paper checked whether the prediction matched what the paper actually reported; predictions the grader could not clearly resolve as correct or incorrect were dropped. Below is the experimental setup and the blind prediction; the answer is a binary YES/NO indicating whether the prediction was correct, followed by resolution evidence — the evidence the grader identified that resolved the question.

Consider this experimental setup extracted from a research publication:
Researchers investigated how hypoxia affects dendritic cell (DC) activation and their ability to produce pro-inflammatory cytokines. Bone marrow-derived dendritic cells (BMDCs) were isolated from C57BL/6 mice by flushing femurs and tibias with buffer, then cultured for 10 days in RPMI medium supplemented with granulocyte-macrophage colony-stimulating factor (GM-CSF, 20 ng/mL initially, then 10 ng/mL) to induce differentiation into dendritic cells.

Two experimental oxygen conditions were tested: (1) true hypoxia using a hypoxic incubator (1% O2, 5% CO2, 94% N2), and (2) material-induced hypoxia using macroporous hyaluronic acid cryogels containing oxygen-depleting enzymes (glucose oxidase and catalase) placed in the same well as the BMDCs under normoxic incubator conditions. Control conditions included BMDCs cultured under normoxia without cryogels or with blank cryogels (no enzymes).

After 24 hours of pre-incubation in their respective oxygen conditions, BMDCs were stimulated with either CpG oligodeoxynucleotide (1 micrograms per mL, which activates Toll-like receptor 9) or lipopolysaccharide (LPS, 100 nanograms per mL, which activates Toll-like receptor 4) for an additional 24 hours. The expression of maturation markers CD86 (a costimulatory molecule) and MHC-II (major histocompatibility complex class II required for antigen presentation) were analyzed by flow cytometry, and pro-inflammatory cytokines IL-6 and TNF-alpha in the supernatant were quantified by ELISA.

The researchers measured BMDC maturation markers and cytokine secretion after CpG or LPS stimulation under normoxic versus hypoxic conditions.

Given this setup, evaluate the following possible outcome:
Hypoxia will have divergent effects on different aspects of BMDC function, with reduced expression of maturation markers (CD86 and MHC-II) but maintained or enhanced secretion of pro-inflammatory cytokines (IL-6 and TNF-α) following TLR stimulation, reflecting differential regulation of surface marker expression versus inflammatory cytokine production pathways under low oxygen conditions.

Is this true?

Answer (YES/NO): NO